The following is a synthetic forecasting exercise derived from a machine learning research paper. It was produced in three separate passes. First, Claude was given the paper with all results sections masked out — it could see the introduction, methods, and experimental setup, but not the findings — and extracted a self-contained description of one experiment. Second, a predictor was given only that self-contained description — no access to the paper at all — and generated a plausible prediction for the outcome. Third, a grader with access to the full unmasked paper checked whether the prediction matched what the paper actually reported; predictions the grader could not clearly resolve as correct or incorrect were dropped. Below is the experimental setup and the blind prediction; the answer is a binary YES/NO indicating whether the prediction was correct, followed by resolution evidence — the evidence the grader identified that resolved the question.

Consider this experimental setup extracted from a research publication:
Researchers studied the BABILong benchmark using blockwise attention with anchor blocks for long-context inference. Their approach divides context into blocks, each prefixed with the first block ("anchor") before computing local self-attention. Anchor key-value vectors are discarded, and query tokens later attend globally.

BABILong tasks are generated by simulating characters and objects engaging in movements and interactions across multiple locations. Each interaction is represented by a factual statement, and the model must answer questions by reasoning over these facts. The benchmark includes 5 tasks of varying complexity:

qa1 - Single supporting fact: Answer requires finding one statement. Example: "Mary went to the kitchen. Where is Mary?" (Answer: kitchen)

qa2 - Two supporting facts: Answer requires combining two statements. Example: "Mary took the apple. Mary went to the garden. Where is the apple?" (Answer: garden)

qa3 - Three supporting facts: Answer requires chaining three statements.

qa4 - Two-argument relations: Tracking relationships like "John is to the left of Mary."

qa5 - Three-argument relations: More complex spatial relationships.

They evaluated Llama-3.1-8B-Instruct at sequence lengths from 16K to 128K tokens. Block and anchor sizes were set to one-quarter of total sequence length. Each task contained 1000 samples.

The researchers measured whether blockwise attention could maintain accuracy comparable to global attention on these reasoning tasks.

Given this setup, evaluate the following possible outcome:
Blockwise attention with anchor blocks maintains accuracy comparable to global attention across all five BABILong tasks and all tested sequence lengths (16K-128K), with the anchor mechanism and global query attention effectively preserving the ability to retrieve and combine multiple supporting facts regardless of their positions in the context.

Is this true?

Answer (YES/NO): YES